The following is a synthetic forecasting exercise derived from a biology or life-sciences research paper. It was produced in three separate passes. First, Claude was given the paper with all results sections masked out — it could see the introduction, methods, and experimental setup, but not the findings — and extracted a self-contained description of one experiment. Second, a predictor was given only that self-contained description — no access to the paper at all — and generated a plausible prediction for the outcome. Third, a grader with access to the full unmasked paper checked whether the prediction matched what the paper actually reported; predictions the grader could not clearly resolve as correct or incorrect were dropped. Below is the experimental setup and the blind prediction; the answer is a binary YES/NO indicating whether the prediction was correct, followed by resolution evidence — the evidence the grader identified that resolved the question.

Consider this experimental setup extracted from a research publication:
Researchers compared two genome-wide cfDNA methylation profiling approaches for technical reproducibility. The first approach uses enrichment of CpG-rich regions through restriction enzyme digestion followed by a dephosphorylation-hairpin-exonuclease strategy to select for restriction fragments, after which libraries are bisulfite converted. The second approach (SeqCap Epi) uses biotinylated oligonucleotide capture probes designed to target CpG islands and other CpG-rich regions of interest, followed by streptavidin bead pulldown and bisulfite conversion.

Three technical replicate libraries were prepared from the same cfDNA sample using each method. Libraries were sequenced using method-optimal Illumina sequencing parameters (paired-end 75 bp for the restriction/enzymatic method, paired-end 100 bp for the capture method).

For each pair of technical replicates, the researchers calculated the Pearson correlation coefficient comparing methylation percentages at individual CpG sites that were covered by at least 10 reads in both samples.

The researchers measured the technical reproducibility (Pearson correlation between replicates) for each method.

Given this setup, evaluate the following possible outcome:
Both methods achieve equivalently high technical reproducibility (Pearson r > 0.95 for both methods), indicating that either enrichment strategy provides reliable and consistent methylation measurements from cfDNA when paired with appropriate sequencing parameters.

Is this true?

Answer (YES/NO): YES